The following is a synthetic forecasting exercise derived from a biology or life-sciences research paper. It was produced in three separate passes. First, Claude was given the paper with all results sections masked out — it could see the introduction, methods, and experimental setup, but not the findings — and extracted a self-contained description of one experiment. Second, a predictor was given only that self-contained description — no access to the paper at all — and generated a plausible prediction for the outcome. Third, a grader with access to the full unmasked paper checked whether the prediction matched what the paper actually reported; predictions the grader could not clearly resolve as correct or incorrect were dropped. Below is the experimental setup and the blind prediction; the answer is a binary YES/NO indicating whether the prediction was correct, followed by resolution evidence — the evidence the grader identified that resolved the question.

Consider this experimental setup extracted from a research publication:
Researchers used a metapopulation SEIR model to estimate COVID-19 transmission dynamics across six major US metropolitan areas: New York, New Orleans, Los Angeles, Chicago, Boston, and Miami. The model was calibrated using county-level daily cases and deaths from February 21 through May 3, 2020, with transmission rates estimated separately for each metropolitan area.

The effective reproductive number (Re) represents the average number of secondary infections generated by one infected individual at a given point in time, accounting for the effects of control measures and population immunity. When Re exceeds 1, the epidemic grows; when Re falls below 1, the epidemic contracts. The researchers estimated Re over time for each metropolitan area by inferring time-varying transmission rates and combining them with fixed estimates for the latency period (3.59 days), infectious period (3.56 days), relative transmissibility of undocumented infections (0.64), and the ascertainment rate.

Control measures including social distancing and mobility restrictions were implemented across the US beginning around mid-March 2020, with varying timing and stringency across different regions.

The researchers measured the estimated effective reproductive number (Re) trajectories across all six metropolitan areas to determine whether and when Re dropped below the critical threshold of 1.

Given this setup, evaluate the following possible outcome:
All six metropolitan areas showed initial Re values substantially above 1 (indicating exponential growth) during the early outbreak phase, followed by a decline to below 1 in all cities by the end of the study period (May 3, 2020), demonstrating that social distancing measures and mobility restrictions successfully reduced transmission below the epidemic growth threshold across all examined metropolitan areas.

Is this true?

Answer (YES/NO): NO